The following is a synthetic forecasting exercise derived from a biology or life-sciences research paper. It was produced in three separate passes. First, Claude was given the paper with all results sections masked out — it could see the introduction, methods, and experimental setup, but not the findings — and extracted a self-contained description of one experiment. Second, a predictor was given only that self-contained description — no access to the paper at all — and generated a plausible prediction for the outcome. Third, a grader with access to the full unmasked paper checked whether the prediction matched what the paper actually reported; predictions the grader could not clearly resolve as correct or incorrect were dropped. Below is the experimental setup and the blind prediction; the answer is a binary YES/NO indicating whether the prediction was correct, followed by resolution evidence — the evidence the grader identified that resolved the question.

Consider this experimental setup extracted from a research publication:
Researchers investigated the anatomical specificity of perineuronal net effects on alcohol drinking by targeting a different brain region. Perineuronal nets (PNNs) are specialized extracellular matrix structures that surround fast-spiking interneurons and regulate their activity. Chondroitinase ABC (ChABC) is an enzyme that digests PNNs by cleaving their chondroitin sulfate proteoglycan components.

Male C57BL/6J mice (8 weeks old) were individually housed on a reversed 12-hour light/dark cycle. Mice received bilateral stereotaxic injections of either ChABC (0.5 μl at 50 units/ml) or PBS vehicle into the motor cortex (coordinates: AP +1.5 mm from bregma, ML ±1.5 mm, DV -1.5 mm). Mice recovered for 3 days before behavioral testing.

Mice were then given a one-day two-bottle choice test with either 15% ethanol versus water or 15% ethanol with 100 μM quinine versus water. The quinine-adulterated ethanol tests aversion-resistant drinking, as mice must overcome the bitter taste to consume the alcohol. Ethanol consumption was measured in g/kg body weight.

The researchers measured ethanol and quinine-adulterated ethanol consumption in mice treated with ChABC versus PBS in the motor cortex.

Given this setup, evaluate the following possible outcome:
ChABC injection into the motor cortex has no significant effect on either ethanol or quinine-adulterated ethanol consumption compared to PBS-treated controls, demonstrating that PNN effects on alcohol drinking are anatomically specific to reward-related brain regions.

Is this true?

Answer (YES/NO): YES